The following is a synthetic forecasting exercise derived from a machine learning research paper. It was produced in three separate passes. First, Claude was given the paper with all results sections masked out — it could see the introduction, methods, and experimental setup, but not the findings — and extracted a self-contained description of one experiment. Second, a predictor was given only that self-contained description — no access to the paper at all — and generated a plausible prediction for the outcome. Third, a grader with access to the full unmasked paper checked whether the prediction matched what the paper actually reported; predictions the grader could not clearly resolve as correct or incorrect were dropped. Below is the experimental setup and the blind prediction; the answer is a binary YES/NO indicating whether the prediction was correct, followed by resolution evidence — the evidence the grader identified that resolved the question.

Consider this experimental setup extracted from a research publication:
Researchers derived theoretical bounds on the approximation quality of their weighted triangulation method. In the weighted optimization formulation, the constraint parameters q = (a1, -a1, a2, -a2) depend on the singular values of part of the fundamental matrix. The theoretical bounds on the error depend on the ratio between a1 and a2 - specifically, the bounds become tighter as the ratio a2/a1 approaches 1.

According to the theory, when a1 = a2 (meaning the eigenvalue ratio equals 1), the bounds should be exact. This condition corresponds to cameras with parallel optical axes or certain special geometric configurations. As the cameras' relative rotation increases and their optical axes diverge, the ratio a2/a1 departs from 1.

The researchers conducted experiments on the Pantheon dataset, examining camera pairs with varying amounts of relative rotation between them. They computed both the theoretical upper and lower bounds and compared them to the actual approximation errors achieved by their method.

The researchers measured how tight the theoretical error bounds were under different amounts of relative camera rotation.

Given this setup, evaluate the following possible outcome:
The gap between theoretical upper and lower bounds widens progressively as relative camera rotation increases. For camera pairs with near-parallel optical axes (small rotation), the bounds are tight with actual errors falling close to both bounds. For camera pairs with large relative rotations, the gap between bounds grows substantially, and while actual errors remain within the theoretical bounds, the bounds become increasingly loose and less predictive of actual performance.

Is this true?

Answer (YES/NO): YES